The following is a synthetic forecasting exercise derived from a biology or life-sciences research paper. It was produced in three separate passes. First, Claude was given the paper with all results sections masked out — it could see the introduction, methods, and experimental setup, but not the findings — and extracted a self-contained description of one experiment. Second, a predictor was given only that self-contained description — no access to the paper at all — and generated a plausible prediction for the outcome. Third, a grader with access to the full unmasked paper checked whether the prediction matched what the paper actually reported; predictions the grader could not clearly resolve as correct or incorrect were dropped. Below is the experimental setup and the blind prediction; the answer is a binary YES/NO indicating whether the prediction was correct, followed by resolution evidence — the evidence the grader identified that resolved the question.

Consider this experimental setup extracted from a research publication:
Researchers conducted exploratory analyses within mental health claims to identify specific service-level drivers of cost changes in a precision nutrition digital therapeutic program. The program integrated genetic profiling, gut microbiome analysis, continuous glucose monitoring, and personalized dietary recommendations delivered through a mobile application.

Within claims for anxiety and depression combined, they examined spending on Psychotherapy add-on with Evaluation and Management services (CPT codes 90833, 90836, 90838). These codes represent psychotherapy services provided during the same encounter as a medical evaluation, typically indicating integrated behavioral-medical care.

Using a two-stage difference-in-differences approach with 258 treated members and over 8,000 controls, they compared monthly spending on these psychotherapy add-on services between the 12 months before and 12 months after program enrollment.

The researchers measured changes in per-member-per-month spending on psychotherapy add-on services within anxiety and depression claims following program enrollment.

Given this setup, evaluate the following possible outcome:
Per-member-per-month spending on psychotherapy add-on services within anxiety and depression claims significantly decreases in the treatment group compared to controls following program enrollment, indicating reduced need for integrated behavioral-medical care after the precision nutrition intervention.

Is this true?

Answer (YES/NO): YES